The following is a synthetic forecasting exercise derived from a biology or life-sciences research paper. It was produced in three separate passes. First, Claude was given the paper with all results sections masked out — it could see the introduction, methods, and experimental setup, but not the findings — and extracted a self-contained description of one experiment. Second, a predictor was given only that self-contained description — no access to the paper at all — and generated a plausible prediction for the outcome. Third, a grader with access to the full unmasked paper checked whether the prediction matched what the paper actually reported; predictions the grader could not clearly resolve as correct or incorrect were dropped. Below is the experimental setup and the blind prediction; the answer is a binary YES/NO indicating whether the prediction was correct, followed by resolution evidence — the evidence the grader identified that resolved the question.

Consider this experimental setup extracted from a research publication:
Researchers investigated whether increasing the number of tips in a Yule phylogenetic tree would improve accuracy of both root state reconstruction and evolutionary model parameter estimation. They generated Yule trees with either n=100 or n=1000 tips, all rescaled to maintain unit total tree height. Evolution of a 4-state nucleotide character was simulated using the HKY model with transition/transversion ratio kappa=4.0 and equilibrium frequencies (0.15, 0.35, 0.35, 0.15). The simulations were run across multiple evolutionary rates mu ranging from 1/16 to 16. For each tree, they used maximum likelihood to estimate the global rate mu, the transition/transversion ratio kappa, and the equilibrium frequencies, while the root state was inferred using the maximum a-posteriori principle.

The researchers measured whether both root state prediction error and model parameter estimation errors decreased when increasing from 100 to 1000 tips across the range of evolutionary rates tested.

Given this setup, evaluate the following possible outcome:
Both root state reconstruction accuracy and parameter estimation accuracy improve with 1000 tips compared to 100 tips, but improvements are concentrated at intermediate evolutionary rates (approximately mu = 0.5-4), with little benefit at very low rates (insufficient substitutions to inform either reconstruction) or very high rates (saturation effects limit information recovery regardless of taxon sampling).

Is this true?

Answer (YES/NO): NO